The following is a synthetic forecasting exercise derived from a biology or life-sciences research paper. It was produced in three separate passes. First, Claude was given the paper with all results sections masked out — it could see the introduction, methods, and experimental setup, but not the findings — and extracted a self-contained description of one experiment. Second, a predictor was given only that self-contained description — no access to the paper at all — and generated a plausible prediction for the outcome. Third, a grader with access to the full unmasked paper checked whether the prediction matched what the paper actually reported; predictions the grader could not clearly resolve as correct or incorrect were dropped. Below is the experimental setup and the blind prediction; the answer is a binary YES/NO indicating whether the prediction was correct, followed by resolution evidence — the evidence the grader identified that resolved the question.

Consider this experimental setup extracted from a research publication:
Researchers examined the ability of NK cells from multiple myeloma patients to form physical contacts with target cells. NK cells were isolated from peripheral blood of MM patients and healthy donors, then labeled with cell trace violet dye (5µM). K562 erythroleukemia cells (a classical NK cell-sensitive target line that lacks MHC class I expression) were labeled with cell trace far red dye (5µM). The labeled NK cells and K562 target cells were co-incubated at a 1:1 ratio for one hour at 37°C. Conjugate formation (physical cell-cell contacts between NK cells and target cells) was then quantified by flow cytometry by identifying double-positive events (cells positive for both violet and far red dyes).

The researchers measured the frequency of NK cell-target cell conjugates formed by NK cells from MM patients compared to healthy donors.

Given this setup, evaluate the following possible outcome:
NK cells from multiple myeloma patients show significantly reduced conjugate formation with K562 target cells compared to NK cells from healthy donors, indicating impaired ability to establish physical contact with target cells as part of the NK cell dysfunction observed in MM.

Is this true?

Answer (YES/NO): YES